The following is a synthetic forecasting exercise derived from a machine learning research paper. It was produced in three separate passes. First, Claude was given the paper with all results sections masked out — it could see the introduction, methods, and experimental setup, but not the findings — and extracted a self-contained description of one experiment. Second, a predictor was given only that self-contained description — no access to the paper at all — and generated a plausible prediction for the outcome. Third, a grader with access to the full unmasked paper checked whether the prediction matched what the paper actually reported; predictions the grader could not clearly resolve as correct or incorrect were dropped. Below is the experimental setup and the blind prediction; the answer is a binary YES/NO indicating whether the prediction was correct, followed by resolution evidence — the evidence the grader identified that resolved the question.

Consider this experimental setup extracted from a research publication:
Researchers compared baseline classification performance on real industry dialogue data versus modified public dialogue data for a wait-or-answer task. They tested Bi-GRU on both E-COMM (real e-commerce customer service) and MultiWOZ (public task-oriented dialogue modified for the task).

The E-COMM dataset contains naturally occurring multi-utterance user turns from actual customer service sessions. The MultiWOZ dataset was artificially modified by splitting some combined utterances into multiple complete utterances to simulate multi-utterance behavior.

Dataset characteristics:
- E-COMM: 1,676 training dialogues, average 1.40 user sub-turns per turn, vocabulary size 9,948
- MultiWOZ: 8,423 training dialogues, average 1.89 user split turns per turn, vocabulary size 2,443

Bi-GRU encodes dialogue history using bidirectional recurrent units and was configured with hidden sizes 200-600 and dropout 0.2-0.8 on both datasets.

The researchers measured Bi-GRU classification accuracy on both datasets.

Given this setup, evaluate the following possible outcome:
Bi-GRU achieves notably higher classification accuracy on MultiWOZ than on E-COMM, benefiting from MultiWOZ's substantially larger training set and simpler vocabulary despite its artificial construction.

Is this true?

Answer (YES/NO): YES